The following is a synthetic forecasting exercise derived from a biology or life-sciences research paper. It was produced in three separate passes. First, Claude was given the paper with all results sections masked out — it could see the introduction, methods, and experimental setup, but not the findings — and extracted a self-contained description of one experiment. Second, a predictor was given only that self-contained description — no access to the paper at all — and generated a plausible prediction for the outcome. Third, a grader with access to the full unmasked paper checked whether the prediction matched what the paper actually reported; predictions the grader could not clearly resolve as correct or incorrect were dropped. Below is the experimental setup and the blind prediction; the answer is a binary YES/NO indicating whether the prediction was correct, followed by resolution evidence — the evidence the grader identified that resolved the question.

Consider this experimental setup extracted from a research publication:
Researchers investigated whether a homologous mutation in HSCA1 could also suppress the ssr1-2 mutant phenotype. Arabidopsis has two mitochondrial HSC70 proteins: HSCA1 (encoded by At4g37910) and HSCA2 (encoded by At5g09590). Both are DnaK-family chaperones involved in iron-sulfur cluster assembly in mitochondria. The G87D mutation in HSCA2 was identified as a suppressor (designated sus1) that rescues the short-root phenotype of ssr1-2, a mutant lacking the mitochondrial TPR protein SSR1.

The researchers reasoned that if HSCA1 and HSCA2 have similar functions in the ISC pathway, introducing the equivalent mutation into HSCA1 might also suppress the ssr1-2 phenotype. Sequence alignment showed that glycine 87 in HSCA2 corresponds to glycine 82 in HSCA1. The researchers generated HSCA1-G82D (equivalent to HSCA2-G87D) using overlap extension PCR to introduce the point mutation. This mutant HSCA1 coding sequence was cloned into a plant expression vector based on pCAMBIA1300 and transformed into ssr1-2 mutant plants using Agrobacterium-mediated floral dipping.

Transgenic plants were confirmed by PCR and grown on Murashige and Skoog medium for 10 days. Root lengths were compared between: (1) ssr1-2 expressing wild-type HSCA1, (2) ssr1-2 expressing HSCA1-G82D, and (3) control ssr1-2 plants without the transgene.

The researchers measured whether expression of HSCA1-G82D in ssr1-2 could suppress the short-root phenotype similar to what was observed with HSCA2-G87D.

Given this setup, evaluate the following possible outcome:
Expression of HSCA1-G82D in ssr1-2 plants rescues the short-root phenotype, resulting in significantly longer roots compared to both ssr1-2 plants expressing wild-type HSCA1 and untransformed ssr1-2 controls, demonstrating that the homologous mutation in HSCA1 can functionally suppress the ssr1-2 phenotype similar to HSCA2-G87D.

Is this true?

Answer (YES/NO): YES